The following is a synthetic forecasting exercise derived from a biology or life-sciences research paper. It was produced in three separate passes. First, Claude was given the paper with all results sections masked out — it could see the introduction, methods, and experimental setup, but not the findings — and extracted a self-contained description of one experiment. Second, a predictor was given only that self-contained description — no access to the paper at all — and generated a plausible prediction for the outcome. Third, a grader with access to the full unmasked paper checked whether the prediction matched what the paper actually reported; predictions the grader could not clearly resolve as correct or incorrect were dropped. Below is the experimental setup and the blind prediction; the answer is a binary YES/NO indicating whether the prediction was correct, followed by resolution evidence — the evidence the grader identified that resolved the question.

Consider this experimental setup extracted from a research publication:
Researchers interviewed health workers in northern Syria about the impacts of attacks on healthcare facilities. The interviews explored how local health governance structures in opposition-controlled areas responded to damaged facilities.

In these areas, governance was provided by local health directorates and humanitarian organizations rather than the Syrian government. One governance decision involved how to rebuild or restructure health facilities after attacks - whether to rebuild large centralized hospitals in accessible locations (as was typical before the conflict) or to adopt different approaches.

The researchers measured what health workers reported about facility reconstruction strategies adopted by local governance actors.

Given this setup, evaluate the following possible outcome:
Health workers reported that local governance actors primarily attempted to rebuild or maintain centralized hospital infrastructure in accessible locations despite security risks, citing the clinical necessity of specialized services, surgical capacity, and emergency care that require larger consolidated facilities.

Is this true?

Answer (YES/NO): NO